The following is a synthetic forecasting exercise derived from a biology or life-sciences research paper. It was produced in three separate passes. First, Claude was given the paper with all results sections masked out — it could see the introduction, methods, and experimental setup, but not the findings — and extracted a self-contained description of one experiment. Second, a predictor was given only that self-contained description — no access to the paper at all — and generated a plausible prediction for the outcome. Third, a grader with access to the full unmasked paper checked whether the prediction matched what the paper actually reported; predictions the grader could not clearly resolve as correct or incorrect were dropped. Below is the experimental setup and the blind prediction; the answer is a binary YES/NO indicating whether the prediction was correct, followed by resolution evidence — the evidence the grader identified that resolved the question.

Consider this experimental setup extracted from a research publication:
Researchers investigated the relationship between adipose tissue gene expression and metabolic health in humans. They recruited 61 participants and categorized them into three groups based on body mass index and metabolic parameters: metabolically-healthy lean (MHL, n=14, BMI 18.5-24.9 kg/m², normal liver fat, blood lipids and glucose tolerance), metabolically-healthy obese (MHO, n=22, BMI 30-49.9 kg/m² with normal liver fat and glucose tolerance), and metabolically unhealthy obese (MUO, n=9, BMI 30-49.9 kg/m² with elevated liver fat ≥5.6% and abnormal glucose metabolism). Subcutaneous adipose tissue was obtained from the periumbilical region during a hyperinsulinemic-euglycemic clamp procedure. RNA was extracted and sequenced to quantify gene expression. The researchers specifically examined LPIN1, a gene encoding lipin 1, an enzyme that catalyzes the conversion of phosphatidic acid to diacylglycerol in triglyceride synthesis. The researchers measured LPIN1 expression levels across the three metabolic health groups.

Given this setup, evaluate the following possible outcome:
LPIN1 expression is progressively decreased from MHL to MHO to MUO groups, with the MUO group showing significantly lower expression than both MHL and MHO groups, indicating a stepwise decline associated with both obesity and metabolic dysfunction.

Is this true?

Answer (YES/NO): YES